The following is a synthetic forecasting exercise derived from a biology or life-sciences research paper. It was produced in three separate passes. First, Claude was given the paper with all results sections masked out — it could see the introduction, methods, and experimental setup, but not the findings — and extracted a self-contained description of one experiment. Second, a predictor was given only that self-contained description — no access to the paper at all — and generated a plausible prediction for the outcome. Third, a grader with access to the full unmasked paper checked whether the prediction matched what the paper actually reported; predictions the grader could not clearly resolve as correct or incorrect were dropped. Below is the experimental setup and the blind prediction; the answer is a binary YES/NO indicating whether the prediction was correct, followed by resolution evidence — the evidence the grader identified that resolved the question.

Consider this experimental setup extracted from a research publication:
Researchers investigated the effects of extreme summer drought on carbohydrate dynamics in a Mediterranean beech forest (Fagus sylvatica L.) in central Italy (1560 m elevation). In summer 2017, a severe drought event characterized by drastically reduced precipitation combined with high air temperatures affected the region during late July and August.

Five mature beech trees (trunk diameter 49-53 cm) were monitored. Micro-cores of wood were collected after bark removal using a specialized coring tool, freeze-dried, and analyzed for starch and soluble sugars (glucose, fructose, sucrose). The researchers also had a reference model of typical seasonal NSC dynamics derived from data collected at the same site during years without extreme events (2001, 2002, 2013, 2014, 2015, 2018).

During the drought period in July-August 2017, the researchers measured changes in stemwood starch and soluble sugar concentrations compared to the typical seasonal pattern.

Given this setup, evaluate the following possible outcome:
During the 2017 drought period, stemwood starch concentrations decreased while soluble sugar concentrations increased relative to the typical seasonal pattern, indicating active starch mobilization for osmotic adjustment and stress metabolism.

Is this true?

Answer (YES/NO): YES